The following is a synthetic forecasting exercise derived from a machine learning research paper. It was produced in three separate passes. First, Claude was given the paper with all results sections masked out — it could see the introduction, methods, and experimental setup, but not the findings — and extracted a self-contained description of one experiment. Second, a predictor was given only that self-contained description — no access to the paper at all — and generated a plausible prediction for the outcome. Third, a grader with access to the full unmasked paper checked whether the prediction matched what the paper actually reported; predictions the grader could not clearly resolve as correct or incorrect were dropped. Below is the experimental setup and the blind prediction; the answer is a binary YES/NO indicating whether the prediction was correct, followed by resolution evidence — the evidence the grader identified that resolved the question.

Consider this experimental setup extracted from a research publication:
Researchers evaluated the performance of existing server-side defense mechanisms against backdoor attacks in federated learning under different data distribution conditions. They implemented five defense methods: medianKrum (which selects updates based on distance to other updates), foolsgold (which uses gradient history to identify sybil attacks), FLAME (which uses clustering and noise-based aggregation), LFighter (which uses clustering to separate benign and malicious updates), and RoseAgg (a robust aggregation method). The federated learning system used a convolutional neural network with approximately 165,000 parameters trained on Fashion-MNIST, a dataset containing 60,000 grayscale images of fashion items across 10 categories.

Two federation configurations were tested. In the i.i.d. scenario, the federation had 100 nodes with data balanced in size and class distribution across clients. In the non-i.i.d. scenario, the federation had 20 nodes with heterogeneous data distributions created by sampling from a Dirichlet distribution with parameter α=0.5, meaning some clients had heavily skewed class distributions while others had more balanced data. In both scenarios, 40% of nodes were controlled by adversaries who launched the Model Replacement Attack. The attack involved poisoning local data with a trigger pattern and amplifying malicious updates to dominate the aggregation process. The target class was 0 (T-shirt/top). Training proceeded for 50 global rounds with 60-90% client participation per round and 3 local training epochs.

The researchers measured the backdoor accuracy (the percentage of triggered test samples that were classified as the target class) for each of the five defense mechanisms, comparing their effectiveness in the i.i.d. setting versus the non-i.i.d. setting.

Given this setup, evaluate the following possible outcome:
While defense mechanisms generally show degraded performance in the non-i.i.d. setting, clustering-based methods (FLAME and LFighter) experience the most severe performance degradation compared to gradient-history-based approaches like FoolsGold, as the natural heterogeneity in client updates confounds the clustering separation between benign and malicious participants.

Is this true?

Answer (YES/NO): YES